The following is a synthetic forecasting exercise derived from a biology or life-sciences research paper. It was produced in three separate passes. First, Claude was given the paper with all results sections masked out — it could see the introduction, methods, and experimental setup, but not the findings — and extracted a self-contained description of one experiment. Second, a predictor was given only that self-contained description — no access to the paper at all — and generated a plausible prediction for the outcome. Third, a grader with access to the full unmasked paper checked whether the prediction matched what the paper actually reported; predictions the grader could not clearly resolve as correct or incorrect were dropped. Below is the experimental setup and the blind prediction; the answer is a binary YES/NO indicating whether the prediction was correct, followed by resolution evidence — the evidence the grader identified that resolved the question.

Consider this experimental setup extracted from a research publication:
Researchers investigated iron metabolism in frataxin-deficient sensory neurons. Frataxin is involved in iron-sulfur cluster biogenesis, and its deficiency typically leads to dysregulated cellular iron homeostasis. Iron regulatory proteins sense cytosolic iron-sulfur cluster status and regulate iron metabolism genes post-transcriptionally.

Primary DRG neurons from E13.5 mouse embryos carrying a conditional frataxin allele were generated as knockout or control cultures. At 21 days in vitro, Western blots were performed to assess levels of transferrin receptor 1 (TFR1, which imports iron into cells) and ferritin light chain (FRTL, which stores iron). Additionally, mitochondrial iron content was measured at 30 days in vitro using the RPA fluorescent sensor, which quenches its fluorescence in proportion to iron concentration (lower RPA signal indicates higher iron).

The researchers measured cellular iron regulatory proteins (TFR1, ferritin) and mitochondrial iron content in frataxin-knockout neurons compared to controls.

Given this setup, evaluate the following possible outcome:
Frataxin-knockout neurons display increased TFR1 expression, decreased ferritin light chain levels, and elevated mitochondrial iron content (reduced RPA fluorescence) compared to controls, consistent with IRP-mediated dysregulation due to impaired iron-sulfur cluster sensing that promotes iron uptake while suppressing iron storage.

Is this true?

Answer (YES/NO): YES